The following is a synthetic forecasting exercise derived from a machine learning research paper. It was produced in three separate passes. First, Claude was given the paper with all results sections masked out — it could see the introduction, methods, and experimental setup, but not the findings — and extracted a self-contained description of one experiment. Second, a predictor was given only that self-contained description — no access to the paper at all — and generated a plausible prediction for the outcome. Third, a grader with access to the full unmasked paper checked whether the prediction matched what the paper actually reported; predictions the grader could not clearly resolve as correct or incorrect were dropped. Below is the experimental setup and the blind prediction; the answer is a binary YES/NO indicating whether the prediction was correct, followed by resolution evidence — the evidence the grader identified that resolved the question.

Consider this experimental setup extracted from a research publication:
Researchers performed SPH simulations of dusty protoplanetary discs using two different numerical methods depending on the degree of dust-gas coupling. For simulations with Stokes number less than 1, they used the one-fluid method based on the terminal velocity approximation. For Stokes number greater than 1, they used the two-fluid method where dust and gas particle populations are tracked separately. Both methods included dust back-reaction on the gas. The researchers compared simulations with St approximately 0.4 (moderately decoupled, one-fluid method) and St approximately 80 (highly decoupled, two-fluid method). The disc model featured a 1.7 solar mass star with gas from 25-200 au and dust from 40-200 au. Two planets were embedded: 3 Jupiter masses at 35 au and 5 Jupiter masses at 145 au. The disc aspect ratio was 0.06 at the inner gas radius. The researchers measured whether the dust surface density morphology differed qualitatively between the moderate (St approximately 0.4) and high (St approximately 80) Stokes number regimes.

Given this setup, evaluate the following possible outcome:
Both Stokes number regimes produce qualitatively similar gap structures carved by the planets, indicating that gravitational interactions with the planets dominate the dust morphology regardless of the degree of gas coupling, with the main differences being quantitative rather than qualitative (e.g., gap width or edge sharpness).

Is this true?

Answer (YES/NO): NO